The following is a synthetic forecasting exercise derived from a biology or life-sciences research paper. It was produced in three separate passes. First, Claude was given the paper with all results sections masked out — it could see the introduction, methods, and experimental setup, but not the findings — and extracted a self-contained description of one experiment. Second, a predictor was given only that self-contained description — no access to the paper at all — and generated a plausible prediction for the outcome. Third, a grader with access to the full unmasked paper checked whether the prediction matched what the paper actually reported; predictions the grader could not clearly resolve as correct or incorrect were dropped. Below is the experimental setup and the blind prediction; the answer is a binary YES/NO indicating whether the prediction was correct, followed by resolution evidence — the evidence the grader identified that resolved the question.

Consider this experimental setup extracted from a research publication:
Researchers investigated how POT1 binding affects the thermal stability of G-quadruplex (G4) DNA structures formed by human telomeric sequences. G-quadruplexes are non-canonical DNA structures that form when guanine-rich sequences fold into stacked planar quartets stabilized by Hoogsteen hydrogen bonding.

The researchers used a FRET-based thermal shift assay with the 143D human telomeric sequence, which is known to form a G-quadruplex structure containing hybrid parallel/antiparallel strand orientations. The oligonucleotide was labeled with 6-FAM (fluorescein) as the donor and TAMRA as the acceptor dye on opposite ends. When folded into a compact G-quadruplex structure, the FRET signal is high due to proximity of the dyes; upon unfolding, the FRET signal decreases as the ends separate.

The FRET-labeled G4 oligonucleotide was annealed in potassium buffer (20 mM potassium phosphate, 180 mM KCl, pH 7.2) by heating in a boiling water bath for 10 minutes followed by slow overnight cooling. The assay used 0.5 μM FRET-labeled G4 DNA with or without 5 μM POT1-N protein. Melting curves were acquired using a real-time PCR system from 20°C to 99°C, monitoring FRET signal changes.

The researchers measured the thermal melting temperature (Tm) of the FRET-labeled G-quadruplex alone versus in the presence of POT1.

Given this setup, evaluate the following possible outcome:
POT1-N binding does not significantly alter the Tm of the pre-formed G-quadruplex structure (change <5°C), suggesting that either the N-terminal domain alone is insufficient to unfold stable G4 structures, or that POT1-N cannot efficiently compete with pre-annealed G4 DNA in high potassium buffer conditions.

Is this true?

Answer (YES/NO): NO